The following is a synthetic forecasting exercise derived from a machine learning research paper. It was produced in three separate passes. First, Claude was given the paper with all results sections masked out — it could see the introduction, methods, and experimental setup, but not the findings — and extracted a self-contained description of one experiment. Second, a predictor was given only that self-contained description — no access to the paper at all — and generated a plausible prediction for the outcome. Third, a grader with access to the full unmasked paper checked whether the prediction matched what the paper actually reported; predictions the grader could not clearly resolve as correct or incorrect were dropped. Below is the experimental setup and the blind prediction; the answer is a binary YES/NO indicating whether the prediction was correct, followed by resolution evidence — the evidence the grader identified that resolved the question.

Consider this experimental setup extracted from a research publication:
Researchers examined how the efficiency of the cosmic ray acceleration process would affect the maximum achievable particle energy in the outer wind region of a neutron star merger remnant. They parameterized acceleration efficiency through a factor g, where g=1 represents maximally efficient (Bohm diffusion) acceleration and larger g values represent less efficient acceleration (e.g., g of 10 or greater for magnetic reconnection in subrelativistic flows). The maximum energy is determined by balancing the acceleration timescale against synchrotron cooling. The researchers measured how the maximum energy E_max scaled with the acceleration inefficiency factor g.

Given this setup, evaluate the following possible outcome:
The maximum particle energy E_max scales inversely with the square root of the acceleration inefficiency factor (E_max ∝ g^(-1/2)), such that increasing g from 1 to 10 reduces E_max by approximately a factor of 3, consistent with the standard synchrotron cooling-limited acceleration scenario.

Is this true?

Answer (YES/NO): YES